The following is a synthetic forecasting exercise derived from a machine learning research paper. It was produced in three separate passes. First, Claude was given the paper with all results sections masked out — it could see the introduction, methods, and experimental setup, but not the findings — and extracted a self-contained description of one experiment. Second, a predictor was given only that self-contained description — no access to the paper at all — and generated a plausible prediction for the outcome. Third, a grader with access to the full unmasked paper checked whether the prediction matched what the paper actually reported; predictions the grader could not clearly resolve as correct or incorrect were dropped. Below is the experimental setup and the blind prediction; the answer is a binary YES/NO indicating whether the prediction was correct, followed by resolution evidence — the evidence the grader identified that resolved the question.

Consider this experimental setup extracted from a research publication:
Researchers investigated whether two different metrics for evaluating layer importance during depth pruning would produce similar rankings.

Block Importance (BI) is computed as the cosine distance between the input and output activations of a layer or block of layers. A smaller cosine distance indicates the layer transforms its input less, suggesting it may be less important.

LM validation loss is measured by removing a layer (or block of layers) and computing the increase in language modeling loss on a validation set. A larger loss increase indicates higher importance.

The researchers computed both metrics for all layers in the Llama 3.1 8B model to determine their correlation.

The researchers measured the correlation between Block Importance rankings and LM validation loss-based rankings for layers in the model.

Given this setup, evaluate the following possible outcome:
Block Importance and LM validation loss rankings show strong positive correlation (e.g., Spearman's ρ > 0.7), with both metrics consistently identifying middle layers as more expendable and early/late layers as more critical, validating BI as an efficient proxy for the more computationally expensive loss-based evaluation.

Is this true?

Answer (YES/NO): NO